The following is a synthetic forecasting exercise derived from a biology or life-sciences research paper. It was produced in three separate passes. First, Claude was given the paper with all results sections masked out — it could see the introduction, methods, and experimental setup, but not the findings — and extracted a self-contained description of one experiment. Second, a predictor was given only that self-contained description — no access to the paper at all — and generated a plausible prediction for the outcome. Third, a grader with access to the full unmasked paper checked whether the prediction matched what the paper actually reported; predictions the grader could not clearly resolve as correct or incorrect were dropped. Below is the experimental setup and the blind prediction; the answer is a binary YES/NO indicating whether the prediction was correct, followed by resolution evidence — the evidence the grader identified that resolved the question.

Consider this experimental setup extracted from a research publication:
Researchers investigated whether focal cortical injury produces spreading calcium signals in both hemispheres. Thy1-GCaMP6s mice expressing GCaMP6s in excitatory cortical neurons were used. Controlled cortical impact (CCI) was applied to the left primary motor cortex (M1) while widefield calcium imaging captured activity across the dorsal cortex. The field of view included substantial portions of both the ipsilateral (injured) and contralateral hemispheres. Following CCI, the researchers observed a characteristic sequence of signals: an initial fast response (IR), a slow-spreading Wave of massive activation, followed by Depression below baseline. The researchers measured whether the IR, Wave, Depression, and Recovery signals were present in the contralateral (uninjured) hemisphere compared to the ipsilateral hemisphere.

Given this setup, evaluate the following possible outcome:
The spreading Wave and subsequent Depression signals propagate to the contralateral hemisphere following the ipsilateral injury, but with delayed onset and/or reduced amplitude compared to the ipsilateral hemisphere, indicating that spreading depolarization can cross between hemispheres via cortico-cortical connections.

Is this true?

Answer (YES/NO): NO